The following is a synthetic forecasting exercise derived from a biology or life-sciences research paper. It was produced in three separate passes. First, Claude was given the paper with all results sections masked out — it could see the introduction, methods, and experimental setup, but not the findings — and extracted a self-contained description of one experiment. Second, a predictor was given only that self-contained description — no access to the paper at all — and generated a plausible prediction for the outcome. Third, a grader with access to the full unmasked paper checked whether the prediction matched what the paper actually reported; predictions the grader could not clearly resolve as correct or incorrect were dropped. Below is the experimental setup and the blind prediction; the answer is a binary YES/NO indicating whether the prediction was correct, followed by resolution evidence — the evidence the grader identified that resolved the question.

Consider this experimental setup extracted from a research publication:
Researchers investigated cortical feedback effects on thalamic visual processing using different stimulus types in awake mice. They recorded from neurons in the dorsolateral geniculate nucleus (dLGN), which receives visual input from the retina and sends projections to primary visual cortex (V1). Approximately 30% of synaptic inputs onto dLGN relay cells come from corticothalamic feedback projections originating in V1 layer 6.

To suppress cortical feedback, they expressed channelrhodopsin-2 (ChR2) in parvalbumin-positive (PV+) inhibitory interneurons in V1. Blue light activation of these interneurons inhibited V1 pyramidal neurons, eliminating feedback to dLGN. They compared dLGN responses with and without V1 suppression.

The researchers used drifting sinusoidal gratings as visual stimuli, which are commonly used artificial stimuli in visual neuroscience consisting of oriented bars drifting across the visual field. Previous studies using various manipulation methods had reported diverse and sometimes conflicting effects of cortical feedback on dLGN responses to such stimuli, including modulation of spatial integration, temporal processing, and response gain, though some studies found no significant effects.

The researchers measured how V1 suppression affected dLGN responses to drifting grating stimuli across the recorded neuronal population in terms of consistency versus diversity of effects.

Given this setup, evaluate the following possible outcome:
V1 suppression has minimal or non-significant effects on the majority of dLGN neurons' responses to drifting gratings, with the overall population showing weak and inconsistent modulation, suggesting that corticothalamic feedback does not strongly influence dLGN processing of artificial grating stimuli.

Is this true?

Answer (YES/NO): NO